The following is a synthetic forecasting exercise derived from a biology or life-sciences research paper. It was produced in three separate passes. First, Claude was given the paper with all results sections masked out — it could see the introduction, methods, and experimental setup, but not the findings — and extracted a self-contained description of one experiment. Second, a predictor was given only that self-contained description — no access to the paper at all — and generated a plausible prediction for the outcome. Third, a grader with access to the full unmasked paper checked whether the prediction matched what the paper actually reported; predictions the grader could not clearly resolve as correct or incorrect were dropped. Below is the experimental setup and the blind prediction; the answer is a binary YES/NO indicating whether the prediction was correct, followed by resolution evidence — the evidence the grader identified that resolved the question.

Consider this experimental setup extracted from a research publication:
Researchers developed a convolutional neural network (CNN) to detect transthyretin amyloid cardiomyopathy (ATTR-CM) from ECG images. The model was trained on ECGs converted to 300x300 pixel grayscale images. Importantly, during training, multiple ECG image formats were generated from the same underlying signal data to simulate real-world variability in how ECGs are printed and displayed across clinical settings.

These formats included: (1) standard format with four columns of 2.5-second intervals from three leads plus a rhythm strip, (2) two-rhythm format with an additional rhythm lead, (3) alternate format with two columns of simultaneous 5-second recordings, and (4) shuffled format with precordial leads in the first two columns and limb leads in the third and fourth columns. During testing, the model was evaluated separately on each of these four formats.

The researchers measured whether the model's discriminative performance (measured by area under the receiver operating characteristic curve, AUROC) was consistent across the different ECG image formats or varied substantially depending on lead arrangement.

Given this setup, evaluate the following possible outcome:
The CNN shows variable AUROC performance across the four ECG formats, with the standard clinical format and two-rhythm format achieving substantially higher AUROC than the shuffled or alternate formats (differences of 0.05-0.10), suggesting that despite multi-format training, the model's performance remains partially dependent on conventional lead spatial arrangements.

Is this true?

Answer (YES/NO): NO